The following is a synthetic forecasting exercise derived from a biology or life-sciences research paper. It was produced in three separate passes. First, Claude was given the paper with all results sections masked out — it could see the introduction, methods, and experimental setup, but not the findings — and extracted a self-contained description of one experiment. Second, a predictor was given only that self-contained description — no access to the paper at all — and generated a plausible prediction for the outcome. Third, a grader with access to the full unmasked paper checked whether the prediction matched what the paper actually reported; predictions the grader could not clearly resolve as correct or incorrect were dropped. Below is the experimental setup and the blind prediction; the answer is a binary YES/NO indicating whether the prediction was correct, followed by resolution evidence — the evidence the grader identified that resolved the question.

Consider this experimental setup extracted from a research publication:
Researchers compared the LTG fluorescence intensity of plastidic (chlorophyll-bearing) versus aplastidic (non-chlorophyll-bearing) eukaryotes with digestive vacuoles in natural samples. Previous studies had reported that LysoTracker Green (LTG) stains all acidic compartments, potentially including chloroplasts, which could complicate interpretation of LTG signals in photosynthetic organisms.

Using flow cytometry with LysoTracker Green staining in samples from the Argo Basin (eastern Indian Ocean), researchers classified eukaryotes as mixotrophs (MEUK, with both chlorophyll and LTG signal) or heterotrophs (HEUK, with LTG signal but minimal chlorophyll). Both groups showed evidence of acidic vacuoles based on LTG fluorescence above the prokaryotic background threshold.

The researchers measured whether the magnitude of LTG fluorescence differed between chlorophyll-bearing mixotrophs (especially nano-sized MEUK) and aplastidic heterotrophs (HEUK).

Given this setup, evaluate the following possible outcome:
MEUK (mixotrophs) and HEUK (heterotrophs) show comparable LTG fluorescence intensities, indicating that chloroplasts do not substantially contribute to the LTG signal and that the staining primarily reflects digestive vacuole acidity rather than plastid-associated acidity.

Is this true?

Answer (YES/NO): NO